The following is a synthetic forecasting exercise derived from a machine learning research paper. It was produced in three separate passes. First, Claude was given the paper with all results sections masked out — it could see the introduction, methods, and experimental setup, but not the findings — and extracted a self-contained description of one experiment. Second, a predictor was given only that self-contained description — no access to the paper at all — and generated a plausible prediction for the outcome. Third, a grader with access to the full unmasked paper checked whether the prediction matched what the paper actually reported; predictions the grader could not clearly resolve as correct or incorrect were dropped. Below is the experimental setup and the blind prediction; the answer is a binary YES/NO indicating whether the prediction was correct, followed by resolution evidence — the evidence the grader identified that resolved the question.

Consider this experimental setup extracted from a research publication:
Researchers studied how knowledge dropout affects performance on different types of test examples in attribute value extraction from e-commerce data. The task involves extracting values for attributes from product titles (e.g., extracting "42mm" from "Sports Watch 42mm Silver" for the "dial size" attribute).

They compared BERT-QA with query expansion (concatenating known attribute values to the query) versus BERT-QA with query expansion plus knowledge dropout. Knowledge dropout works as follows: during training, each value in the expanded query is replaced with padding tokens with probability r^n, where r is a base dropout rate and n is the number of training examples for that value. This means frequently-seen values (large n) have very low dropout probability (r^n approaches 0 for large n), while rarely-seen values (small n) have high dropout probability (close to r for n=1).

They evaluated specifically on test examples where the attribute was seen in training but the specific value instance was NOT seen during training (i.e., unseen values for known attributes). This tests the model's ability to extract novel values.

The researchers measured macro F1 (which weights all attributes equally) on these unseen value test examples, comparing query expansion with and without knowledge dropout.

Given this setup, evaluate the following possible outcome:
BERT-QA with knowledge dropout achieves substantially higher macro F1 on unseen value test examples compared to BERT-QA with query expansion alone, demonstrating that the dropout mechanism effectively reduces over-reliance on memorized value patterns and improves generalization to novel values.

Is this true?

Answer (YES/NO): YES